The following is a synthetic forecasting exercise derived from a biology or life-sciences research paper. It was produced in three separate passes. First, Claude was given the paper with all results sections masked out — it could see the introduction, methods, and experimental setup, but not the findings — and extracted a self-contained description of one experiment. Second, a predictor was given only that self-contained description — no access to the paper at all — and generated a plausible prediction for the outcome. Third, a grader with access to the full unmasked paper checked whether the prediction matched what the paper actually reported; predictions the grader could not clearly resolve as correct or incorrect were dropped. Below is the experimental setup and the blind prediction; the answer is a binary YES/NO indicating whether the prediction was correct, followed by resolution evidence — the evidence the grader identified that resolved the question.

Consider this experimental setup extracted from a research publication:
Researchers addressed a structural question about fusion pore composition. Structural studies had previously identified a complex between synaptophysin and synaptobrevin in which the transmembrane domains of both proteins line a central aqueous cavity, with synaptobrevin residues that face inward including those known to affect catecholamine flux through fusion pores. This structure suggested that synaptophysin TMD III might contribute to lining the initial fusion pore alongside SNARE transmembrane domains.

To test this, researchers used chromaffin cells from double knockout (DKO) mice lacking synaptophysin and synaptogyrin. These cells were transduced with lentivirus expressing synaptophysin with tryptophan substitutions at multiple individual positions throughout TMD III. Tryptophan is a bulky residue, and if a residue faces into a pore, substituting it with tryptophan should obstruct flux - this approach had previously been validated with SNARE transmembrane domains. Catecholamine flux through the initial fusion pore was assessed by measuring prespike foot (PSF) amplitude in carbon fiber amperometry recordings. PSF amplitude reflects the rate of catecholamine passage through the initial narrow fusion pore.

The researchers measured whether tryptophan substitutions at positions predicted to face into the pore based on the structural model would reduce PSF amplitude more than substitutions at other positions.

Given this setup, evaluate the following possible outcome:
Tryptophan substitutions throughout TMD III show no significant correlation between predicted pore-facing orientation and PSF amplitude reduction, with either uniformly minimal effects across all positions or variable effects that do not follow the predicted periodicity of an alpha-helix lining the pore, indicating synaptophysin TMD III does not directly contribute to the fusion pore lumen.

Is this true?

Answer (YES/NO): YES